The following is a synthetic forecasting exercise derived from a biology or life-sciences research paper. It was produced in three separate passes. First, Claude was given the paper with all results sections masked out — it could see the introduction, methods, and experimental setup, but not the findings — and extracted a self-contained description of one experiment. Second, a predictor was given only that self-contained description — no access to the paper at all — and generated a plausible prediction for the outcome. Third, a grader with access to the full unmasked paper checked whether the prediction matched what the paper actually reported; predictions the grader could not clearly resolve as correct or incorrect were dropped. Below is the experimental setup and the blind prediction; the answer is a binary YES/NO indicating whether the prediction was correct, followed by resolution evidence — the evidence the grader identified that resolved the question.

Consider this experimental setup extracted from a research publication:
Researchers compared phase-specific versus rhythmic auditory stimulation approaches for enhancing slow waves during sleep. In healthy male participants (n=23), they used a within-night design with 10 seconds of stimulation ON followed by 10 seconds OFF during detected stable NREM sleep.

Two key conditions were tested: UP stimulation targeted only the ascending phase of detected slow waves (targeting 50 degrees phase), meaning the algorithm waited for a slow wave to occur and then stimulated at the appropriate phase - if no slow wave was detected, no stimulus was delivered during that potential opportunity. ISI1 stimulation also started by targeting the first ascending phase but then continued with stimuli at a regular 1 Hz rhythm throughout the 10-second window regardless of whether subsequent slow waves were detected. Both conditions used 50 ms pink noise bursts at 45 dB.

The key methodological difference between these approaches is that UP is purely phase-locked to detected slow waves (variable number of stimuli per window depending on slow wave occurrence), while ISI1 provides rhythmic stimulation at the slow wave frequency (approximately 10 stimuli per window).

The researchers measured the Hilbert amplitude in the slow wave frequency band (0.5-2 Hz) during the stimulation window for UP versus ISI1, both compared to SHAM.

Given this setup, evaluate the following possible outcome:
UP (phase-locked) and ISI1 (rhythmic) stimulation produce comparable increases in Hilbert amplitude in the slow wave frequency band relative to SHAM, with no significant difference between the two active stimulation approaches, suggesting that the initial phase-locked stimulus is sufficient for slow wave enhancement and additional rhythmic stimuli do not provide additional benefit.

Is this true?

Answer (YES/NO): YES